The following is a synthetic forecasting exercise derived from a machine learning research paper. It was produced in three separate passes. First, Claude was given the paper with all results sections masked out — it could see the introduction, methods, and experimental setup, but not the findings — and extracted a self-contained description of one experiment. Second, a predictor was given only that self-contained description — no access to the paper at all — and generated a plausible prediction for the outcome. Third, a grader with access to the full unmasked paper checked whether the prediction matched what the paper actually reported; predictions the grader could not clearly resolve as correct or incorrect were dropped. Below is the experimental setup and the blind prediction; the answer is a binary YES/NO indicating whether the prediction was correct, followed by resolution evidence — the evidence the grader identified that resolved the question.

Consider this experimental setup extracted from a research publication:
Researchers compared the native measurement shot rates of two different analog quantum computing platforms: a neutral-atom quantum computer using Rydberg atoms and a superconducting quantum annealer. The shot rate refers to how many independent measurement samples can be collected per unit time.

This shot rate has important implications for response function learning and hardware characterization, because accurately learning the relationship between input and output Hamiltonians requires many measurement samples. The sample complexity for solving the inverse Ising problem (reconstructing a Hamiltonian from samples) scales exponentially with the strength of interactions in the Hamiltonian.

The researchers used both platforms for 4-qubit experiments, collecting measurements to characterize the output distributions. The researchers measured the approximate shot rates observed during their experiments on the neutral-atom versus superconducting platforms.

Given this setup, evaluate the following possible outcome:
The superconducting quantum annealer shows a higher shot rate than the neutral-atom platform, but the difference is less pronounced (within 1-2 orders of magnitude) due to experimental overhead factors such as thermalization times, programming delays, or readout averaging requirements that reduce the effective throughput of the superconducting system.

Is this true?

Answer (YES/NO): NO